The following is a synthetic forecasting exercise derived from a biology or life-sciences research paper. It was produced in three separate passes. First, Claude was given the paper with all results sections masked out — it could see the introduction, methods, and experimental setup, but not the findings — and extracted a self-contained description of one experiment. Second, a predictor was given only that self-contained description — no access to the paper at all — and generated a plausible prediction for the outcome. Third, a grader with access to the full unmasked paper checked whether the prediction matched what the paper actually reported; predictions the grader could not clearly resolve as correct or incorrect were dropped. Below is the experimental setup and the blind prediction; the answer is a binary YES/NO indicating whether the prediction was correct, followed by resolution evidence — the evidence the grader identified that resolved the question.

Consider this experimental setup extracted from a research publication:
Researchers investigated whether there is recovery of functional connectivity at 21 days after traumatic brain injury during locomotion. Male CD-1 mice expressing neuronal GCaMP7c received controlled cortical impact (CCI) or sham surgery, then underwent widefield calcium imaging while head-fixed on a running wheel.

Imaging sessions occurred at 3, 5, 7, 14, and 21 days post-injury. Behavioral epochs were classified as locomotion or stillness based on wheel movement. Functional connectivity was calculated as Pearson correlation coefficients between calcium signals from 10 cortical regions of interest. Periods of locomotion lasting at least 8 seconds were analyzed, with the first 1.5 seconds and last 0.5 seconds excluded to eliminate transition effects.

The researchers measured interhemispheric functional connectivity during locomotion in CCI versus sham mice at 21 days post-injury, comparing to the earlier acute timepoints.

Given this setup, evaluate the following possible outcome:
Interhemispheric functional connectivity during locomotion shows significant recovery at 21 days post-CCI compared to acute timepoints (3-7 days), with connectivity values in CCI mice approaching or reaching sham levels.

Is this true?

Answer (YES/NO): YES